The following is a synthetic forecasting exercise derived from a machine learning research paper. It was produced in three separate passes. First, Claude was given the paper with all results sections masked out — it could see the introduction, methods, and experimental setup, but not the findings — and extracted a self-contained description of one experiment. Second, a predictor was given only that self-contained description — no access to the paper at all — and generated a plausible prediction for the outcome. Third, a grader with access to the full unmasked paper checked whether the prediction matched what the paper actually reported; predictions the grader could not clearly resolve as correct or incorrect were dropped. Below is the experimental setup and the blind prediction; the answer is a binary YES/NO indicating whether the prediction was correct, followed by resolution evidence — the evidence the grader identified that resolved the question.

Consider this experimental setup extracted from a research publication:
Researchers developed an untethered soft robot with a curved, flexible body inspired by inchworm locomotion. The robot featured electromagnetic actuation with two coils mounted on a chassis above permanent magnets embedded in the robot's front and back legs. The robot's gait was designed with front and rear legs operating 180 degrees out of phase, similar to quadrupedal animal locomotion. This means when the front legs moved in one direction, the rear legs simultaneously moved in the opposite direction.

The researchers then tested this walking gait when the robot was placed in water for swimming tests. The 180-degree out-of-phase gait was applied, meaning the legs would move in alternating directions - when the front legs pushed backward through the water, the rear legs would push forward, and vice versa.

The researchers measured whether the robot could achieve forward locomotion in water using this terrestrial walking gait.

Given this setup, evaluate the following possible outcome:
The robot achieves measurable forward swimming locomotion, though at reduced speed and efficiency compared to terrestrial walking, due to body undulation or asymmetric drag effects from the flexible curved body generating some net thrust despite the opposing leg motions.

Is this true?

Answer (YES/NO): NO